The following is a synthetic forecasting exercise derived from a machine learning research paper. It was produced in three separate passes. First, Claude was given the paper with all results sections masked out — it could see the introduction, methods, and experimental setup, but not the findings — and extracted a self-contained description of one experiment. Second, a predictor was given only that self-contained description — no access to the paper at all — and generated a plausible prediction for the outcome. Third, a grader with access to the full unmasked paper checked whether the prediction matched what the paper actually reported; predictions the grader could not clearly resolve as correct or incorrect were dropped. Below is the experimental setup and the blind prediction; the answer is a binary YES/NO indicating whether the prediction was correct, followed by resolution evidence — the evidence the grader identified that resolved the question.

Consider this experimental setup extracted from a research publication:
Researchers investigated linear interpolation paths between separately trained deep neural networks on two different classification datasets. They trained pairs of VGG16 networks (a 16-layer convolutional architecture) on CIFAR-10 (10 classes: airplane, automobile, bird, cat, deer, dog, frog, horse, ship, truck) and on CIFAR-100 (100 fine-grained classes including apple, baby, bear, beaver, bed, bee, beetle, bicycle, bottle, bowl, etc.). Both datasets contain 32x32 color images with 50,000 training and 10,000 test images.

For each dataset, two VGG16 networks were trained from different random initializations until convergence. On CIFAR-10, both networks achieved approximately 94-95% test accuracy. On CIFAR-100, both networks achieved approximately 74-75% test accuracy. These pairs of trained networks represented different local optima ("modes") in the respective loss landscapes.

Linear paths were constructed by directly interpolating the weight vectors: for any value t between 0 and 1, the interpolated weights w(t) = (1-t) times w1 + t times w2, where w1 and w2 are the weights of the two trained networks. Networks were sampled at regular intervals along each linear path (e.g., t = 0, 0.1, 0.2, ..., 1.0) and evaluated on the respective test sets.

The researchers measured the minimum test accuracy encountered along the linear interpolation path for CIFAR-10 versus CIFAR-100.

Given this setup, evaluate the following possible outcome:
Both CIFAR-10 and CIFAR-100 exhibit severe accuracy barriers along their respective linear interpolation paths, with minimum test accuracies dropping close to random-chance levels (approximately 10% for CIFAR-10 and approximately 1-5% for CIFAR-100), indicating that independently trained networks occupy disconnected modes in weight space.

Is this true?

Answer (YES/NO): YES